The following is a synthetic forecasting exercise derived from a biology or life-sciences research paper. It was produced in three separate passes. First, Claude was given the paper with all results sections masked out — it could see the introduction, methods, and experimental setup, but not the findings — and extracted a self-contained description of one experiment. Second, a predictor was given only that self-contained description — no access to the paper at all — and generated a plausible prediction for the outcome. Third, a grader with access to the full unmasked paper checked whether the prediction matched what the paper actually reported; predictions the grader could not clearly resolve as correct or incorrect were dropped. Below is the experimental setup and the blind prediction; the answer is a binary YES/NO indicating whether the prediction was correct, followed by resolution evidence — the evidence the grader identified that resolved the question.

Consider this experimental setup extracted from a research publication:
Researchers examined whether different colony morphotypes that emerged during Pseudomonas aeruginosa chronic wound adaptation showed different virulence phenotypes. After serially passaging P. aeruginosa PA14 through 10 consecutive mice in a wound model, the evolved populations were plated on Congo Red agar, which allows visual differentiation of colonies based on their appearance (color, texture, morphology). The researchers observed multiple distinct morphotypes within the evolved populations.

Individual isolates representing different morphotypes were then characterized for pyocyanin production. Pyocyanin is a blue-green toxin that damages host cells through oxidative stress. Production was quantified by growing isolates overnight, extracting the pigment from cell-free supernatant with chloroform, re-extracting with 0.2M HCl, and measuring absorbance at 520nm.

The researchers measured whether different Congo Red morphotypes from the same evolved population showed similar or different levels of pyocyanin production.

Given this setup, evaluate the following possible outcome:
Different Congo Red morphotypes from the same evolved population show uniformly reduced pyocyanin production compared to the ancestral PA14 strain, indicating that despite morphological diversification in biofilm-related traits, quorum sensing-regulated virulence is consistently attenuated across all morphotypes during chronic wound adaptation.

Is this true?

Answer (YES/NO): NO